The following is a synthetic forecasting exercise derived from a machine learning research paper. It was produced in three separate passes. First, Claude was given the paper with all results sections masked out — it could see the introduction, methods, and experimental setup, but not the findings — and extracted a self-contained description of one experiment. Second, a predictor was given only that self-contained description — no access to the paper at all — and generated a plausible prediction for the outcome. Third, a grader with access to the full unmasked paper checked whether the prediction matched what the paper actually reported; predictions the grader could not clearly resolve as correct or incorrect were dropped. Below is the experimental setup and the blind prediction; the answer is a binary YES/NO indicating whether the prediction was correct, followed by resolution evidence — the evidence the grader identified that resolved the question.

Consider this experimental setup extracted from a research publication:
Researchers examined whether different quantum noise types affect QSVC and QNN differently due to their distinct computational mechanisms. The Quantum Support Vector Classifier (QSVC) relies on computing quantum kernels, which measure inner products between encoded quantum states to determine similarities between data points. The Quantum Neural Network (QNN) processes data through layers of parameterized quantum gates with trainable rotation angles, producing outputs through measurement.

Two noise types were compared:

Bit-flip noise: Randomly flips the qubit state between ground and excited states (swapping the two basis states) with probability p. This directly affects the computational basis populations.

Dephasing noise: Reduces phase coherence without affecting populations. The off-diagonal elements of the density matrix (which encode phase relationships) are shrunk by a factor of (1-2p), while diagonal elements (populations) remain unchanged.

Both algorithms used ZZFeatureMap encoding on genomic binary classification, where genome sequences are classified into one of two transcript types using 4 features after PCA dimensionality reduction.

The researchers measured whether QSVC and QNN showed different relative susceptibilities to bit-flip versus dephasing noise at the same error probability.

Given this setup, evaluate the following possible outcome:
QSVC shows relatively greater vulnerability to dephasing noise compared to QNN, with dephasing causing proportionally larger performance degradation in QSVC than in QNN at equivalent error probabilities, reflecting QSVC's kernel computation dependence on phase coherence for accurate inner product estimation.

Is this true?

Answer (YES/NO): NO